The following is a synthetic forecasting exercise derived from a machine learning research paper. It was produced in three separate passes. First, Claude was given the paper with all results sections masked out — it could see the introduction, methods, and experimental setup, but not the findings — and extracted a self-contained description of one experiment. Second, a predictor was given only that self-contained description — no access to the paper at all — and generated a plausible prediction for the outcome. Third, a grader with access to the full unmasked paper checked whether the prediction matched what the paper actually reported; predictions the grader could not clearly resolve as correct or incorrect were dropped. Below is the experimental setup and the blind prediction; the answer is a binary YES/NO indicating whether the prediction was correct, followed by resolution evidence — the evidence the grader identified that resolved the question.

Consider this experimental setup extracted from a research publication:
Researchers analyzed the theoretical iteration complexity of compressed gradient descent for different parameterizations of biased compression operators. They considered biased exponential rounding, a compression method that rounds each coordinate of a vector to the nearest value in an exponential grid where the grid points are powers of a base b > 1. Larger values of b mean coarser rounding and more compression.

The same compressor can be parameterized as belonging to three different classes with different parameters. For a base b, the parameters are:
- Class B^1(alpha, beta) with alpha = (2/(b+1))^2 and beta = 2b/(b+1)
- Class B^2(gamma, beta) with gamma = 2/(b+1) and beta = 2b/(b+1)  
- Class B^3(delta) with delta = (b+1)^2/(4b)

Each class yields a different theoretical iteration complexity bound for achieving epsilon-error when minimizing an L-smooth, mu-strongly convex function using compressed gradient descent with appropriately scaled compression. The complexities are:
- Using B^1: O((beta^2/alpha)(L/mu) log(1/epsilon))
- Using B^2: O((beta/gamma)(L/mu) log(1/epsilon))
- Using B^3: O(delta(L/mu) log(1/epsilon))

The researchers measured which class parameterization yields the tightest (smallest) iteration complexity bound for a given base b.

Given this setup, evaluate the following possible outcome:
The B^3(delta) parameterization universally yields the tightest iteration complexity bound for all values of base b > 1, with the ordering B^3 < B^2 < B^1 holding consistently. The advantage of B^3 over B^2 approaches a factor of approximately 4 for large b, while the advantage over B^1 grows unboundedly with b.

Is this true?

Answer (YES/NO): YES